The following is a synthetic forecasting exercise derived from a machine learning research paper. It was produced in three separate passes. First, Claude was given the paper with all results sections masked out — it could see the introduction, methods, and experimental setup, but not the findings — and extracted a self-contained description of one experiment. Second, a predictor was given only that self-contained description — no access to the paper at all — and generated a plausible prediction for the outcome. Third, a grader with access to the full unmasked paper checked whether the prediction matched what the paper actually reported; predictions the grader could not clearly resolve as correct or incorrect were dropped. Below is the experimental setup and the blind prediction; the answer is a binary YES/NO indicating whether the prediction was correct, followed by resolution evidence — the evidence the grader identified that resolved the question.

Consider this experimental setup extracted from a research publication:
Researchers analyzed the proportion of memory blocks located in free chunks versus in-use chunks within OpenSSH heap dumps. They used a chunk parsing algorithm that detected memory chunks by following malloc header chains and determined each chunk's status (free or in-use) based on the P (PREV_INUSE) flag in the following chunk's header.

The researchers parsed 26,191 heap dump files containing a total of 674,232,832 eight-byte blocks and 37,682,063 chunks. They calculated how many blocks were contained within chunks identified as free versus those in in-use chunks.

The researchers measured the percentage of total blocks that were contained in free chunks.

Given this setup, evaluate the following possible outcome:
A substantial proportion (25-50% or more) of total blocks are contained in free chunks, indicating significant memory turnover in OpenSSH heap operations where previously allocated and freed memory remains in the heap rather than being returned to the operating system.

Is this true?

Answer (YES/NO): YES